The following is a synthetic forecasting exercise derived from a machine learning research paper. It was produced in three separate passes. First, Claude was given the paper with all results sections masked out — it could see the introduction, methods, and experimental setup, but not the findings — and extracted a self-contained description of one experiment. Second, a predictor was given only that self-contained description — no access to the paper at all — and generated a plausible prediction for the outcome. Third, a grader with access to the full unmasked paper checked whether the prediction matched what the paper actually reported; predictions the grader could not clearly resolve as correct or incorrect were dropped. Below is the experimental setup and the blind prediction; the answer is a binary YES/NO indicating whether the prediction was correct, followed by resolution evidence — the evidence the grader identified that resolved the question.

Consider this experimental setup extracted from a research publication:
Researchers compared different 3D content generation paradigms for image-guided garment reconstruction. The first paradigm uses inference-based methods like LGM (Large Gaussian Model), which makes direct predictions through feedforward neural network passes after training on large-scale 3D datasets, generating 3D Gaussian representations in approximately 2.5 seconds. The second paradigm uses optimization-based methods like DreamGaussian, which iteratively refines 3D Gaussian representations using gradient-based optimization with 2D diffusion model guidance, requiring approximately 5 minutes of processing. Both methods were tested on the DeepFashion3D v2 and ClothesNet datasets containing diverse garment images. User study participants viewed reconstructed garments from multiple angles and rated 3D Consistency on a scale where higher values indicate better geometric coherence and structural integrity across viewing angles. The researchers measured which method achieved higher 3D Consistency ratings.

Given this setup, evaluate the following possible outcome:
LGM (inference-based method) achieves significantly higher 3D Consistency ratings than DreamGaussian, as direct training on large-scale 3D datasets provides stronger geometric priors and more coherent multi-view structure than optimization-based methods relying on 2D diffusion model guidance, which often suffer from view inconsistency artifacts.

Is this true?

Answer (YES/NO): YES